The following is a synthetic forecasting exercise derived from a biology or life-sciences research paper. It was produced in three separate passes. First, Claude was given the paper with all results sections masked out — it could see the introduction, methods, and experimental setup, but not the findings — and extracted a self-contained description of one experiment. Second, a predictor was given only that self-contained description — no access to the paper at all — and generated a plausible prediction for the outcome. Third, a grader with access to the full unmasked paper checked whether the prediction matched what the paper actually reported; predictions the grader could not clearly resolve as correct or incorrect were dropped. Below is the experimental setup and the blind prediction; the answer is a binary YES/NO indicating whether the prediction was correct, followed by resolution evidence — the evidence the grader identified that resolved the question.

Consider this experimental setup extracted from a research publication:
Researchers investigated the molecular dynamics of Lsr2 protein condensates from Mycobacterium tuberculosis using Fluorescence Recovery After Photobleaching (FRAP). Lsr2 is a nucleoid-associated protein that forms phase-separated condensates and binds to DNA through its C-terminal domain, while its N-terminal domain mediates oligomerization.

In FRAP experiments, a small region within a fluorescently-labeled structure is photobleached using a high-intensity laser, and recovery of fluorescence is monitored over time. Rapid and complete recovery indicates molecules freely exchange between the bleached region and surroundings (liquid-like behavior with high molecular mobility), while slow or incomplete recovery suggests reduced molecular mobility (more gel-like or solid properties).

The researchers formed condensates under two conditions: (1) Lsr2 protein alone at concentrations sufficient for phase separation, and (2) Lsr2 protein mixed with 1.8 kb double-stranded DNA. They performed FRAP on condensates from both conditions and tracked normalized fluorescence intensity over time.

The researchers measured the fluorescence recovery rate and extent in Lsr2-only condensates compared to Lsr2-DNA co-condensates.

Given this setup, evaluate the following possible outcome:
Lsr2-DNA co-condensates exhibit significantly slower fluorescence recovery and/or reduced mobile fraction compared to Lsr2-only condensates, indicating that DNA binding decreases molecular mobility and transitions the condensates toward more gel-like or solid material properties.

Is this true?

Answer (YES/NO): NO